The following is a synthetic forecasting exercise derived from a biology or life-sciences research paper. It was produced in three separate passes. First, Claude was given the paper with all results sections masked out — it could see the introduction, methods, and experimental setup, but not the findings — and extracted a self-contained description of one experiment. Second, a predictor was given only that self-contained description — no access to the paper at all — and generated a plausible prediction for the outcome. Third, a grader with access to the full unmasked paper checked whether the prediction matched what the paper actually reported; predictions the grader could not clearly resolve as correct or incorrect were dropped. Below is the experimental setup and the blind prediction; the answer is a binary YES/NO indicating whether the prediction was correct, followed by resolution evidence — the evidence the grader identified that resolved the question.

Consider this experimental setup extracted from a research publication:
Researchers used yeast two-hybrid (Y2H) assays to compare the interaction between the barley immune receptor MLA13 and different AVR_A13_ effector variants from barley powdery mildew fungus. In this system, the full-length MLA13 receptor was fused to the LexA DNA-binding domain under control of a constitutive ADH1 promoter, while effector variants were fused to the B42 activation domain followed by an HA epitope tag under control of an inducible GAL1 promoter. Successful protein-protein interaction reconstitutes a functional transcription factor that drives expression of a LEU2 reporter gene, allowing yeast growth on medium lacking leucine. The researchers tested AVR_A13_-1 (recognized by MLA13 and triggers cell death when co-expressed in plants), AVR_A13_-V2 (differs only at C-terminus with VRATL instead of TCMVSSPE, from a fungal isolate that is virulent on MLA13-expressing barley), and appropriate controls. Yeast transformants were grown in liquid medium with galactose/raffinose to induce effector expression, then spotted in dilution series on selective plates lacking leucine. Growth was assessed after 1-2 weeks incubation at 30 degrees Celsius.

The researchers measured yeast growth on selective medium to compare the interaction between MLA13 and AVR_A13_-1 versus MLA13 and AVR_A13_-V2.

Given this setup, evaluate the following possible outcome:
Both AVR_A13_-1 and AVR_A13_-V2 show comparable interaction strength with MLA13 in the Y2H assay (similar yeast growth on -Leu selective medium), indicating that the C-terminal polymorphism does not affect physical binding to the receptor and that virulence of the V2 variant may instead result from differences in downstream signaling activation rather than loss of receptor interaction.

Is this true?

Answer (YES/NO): NO